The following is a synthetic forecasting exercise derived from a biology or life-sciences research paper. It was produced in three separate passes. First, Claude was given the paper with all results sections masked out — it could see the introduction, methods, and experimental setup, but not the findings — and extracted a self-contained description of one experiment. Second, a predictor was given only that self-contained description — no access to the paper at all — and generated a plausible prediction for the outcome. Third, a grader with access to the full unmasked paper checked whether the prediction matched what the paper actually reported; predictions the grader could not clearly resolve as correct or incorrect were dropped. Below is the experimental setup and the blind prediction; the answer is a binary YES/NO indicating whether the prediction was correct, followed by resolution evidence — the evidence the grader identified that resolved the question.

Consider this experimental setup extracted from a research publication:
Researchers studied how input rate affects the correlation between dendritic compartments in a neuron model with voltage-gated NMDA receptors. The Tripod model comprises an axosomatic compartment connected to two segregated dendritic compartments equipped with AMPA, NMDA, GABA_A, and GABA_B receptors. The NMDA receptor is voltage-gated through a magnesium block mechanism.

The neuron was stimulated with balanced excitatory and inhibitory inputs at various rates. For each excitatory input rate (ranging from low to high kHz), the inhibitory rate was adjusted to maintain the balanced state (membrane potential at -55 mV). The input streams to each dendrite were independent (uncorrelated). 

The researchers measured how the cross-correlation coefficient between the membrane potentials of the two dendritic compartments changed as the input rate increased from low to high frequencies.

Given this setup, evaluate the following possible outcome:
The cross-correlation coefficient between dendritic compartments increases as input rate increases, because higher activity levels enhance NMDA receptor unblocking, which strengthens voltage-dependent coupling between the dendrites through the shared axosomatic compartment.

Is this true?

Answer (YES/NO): NO